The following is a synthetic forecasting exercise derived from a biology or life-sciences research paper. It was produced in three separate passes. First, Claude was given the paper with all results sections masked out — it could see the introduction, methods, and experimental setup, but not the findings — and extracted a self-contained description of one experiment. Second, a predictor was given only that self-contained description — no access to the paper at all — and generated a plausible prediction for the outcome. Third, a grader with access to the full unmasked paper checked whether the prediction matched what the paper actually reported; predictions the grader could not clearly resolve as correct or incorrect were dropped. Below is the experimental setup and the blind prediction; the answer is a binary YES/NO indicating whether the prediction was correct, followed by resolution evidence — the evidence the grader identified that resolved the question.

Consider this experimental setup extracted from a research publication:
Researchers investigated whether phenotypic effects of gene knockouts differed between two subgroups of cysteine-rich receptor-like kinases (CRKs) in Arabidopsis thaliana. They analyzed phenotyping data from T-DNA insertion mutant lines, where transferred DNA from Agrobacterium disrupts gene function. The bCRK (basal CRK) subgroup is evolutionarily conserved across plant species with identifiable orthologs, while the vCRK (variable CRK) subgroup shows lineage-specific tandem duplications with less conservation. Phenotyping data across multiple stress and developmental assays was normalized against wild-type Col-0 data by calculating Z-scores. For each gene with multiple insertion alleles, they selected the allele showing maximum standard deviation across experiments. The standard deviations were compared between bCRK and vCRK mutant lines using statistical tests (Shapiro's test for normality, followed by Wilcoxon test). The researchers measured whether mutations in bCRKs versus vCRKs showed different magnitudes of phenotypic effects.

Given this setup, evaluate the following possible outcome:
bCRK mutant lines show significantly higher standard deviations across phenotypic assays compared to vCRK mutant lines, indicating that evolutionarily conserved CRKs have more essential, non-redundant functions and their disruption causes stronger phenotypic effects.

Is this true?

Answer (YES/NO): YES